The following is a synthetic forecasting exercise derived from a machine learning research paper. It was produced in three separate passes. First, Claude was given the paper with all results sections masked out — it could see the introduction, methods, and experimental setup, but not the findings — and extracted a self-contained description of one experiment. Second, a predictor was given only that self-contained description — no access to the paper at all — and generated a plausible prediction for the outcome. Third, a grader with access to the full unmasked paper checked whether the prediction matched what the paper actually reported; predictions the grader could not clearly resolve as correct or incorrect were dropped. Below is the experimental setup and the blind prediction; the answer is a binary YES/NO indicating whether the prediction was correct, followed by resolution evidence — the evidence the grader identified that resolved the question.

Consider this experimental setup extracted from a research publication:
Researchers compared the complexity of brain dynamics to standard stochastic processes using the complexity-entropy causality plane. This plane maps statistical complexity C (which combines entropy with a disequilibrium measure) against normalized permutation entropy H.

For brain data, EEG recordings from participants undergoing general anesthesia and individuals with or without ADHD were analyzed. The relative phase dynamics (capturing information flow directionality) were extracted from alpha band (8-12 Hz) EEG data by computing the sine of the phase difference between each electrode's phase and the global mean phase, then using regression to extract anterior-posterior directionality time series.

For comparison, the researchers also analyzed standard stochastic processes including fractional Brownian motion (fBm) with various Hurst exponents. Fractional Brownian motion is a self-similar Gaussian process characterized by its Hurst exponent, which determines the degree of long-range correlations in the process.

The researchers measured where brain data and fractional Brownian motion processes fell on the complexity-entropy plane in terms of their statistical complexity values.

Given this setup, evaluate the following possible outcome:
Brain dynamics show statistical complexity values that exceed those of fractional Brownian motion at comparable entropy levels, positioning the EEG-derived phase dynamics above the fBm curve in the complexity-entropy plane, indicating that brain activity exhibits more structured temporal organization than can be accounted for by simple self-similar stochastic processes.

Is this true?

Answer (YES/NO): YES